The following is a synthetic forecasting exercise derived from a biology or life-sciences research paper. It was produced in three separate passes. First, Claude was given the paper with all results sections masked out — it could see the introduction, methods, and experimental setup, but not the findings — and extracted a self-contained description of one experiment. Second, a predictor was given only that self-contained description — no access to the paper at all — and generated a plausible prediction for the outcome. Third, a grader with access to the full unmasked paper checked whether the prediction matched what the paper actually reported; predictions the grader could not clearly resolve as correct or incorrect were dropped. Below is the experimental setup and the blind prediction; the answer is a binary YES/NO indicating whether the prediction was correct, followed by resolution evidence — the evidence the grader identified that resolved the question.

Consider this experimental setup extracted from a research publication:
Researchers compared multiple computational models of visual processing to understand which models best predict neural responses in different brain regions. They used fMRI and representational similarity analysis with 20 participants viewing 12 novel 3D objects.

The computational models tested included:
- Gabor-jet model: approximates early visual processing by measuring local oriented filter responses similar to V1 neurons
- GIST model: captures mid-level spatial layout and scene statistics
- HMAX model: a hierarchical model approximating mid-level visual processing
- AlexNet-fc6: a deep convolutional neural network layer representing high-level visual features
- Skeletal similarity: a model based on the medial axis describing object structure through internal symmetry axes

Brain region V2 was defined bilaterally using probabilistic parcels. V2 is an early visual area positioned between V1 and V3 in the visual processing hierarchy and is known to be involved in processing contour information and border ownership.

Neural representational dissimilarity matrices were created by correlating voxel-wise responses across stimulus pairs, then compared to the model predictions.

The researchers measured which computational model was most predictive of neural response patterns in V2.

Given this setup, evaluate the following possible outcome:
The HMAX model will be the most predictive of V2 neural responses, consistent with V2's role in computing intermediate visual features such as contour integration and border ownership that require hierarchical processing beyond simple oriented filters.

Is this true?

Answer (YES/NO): NO